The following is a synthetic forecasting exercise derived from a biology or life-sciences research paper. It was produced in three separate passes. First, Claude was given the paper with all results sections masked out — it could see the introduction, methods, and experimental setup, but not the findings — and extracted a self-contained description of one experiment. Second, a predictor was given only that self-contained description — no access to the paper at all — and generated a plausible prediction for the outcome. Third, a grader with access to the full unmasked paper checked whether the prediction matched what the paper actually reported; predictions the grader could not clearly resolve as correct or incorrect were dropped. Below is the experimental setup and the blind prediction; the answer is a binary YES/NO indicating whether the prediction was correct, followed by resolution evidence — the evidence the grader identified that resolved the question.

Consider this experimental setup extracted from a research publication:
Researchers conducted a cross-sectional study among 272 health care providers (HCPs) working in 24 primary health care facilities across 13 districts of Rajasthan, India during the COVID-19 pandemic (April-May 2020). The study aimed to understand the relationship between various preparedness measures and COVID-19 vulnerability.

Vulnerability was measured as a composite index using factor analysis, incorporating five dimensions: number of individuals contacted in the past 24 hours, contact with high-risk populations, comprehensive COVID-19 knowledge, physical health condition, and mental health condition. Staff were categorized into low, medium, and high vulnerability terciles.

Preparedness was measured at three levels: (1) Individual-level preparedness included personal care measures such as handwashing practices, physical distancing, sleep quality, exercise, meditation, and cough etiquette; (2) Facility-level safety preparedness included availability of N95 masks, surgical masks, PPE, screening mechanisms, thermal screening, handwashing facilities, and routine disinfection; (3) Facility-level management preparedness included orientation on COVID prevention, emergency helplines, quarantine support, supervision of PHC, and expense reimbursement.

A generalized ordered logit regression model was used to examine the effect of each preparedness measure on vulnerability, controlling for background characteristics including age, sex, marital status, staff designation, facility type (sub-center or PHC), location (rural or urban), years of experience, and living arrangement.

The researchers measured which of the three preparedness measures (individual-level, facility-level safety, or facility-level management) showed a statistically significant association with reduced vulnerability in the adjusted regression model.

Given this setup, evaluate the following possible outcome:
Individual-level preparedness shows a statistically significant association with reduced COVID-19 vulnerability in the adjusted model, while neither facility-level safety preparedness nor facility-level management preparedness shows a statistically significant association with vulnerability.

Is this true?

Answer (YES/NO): NO